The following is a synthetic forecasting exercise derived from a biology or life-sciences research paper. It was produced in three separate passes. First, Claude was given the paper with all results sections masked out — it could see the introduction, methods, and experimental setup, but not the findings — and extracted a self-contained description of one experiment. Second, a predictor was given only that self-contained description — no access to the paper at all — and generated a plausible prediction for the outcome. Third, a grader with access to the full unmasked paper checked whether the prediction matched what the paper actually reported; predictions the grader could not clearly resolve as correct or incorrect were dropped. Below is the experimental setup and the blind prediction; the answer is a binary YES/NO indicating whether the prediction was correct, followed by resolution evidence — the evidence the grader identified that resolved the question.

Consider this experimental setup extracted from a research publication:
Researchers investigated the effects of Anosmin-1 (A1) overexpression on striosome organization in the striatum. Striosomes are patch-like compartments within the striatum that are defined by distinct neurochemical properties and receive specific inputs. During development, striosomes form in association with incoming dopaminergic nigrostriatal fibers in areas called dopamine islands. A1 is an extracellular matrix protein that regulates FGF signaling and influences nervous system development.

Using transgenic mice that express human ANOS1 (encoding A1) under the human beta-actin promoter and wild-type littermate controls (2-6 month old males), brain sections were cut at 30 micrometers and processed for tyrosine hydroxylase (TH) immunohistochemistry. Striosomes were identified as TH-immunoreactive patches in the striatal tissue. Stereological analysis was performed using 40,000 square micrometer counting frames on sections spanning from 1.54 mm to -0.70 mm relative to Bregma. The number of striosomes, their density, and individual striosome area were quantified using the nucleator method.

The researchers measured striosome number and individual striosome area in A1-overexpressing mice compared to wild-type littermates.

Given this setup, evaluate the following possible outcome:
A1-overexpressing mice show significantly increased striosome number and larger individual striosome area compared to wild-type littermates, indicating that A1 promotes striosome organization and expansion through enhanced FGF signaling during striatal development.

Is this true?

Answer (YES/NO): NO